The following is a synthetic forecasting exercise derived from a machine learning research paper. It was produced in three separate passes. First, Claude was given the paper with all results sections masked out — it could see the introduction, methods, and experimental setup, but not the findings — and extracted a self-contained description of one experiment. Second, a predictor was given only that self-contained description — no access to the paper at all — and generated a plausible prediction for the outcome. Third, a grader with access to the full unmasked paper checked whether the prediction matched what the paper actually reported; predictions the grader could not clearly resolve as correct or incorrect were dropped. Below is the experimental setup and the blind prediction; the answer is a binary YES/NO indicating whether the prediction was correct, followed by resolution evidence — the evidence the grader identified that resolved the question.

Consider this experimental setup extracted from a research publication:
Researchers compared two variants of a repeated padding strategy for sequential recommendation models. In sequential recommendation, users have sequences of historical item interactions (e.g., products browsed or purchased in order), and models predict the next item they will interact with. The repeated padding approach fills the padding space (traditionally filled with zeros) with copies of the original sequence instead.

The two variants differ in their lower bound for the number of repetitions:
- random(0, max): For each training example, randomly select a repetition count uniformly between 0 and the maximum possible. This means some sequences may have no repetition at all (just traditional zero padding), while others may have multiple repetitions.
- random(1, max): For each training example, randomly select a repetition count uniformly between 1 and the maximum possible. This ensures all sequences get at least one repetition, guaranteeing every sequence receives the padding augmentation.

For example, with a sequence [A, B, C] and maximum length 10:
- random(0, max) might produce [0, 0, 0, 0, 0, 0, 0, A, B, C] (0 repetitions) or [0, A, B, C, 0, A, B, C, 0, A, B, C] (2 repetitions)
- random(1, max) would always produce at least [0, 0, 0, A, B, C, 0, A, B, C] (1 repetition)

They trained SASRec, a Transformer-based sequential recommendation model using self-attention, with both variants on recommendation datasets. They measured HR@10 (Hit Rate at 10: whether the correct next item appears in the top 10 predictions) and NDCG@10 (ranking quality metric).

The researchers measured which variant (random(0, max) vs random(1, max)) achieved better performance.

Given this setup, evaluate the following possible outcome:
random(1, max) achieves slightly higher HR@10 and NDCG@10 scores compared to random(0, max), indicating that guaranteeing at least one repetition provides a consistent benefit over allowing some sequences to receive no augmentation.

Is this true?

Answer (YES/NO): YES